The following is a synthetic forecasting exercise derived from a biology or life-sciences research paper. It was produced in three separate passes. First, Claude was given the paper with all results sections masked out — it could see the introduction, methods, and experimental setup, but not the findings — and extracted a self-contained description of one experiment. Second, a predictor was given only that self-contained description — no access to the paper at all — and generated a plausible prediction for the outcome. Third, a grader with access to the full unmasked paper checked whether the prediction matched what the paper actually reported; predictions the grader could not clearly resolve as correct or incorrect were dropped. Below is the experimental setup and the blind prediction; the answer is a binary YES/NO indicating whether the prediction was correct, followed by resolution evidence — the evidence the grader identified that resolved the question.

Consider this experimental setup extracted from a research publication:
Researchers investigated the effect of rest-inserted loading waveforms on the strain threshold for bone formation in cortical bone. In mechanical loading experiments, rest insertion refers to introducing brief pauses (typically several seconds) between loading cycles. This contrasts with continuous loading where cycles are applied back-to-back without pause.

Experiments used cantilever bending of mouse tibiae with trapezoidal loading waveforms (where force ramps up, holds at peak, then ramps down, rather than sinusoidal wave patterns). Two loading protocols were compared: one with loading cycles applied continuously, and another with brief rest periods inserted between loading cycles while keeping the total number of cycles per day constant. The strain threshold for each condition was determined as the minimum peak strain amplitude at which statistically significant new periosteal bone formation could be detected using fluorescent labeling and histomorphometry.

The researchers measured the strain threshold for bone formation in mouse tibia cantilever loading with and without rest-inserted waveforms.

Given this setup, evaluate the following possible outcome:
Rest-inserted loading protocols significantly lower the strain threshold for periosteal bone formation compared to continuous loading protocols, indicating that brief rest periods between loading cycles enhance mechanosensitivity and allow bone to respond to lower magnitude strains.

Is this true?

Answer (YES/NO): YES